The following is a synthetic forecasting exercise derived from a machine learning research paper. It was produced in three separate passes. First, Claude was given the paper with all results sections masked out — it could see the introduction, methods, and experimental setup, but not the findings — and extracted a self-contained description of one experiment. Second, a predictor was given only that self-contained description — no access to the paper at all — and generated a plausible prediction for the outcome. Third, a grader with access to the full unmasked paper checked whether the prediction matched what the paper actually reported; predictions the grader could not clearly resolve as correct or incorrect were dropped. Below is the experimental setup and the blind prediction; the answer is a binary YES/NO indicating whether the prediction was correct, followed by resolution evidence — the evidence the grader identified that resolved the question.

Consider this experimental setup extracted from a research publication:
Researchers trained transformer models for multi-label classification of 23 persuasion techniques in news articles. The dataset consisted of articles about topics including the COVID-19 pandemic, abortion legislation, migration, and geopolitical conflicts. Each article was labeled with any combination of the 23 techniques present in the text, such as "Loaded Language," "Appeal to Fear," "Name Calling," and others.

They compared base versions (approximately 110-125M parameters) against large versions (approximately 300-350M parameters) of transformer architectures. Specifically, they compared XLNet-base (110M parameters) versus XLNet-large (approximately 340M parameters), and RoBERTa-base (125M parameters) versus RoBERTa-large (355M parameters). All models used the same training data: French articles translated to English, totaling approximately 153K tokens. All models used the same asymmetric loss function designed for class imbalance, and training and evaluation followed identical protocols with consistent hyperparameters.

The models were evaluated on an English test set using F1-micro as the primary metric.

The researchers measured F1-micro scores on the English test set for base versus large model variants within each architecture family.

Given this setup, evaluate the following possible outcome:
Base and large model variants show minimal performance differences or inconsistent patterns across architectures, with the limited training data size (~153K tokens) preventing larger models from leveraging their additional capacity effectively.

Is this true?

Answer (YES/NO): NO